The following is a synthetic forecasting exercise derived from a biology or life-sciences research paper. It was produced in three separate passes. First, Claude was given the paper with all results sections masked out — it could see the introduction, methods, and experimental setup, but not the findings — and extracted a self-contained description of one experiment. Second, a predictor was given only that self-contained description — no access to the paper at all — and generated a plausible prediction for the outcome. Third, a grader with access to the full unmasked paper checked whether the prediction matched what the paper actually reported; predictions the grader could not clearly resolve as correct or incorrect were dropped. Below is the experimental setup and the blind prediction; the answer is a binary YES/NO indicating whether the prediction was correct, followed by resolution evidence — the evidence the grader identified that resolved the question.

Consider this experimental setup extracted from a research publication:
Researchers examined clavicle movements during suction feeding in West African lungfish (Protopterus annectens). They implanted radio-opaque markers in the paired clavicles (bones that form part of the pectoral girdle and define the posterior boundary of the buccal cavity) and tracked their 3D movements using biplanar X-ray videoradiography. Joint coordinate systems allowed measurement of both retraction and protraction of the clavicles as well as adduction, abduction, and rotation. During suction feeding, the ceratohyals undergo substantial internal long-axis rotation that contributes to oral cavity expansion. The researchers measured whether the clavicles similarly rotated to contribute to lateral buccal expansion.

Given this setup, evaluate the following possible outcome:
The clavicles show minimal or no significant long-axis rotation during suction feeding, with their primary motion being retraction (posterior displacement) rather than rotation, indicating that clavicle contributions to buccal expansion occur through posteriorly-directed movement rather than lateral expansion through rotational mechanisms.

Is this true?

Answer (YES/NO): YES